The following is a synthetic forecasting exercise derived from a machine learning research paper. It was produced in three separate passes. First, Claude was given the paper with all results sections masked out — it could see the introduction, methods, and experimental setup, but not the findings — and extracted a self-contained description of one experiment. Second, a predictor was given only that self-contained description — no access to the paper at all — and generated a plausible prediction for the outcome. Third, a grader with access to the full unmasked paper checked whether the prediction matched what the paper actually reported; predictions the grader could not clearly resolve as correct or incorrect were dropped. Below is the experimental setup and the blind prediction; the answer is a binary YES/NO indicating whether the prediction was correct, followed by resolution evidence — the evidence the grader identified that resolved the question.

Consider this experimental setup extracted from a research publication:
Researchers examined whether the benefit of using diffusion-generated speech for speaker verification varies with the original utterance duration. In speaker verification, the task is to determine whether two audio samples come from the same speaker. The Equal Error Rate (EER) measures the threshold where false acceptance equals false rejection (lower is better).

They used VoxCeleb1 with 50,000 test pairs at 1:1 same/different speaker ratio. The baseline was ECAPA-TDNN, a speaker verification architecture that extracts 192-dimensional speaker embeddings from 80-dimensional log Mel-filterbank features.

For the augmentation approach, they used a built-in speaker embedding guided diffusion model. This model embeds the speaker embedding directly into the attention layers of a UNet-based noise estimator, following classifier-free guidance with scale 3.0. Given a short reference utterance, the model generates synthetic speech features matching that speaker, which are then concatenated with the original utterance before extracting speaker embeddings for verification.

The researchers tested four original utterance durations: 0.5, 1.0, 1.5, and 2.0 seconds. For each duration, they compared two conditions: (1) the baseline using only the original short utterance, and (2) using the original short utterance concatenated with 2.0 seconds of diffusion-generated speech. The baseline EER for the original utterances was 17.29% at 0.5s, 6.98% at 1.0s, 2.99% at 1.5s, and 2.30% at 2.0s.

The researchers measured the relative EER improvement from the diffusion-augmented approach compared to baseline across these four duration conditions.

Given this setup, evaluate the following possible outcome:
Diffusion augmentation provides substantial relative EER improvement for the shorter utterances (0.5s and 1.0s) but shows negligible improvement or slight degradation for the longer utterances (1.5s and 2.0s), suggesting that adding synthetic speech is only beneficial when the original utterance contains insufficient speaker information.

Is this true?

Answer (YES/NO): NO